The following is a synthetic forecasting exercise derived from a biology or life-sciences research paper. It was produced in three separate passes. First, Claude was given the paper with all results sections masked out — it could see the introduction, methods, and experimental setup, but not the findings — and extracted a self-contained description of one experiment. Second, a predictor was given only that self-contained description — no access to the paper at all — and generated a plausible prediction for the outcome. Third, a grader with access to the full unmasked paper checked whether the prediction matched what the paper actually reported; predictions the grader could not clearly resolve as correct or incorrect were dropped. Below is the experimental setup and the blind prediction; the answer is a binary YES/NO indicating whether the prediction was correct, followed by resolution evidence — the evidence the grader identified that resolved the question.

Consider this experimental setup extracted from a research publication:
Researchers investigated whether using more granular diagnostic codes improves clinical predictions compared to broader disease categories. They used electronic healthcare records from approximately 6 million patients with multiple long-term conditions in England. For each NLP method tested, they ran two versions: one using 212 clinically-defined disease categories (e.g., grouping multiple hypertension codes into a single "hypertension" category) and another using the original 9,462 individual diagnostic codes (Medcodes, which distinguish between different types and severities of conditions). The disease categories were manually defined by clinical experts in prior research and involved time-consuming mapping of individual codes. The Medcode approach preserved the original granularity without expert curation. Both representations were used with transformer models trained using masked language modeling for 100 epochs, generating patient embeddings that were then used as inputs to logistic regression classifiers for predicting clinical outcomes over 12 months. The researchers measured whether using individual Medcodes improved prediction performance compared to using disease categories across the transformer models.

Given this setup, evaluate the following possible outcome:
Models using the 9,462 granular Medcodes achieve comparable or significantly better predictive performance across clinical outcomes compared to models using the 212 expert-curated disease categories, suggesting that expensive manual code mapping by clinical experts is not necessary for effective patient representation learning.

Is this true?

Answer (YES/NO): YES